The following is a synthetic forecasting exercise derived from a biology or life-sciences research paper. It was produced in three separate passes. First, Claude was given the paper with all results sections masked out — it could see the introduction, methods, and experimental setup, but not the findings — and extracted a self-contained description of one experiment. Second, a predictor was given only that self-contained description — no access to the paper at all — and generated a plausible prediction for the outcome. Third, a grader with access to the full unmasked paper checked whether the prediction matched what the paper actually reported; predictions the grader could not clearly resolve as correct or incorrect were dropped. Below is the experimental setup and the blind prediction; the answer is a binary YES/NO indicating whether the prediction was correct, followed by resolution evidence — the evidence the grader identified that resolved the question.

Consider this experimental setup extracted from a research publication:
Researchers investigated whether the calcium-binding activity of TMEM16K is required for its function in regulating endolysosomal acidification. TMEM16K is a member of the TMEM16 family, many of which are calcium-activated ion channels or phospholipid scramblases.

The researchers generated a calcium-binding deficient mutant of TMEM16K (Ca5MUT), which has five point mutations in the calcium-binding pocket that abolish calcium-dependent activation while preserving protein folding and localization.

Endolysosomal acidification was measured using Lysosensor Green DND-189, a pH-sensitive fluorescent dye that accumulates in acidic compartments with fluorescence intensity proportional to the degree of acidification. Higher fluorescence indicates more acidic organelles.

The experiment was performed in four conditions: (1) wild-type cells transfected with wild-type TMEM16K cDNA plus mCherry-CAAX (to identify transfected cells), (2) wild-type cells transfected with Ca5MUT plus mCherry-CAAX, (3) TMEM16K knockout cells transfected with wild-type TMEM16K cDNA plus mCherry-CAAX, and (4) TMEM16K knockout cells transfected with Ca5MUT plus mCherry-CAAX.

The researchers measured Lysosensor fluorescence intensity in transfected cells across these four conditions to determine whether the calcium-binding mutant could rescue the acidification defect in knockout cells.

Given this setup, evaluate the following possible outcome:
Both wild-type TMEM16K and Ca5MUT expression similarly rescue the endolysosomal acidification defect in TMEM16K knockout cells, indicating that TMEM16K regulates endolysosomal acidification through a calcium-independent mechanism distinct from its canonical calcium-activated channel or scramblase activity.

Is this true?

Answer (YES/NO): NO